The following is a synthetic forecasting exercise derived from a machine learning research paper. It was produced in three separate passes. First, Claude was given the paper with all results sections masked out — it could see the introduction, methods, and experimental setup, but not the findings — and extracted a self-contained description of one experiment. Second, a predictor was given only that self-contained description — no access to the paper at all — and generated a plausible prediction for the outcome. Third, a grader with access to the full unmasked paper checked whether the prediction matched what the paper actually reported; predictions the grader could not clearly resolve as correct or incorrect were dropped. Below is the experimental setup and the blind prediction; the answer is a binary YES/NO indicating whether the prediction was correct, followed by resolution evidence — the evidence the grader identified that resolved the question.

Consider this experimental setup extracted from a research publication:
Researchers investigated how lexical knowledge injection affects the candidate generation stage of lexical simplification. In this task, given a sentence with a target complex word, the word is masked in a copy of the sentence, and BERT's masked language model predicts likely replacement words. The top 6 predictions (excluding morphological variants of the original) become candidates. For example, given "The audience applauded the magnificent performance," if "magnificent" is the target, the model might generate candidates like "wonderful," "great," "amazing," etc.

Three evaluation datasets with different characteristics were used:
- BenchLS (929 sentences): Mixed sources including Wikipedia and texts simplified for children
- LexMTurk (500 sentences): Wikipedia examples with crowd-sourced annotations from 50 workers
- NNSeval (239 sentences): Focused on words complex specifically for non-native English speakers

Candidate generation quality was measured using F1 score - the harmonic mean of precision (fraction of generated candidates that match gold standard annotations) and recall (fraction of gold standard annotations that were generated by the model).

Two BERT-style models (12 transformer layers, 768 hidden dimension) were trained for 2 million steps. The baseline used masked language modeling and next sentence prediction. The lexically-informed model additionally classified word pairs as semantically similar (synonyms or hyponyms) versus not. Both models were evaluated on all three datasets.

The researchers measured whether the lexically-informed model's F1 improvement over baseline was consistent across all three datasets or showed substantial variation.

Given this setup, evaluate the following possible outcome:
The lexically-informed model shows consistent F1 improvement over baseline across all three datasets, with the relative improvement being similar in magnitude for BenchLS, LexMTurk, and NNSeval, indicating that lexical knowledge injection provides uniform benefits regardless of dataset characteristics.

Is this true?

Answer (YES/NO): NO